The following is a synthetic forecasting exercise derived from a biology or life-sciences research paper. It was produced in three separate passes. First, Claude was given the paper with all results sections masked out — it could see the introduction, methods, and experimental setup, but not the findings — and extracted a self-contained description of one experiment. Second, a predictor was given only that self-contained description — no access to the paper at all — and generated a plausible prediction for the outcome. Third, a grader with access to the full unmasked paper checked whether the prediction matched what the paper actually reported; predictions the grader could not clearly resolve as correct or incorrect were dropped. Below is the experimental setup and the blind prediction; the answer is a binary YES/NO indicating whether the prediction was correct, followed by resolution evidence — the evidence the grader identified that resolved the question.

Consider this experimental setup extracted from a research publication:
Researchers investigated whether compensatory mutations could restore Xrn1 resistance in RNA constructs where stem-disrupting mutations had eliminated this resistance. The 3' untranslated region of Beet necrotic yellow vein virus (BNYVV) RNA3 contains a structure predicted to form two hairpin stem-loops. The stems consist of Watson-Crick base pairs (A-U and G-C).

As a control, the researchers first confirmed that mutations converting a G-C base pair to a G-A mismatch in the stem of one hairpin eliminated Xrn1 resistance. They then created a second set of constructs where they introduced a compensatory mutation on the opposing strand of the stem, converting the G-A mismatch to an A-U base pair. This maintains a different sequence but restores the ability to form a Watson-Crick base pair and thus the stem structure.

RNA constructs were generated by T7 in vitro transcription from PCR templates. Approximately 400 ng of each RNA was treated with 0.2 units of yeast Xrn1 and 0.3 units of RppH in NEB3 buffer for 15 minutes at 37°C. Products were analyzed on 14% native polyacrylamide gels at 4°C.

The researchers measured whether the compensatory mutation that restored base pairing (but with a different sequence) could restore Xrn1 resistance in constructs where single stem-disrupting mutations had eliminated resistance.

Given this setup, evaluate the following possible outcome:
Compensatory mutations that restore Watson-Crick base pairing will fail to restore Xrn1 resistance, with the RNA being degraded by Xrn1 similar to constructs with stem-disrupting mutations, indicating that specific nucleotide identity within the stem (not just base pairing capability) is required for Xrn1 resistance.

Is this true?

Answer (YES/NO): NO